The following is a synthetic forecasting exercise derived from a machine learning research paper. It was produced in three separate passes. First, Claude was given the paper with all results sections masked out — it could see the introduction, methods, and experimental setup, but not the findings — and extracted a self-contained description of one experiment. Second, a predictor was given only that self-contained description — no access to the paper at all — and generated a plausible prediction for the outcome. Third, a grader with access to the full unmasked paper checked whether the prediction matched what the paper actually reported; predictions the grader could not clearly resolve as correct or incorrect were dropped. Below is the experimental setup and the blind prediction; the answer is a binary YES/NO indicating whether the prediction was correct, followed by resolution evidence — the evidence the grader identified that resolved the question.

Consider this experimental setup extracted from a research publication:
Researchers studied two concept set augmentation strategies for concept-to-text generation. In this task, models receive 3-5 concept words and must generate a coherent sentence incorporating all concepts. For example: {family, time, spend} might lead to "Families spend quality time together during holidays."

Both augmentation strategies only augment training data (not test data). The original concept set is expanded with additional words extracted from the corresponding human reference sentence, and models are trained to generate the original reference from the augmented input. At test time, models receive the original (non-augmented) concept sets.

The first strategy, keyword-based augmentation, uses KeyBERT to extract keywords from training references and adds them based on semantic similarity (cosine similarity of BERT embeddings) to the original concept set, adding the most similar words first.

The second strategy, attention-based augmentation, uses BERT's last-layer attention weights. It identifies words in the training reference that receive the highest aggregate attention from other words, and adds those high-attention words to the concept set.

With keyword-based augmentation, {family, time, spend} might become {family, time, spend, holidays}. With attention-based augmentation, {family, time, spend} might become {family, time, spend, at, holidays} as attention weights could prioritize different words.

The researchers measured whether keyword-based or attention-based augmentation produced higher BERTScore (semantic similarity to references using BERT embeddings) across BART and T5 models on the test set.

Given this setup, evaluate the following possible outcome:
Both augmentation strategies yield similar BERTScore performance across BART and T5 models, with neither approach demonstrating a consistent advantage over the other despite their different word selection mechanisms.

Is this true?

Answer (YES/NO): YES